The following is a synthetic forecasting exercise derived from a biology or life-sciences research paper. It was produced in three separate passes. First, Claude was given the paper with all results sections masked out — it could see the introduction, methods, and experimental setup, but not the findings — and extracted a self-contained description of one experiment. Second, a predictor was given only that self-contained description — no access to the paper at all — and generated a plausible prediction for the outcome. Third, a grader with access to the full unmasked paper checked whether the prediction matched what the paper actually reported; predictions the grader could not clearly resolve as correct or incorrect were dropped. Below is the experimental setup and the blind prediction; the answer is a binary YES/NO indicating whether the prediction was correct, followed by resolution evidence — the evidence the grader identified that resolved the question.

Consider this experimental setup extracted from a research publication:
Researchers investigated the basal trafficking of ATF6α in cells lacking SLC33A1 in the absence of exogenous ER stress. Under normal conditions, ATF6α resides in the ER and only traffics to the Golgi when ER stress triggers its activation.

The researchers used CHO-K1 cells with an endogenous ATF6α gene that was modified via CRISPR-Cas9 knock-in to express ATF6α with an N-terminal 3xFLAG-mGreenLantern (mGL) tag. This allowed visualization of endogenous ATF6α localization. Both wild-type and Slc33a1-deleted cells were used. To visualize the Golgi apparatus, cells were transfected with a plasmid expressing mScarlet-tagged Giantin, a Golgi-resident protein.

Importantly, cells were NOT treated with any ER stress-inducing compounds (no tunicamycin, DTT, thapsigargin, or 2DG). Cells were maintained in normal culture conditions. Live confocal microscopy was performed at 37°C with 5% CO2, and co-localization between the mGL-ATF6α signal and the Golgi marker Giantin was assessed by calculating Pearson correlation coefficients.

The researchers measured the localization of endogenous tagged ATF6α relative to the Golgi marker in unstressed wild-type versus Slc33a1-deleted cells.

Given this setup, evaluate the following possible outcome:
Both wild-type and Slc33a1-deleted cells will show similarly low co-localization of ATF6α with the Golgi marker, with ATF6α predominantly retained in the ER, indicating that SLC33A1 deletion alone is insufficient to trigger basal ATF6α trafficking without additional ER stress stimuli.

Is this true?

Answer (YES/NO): NO